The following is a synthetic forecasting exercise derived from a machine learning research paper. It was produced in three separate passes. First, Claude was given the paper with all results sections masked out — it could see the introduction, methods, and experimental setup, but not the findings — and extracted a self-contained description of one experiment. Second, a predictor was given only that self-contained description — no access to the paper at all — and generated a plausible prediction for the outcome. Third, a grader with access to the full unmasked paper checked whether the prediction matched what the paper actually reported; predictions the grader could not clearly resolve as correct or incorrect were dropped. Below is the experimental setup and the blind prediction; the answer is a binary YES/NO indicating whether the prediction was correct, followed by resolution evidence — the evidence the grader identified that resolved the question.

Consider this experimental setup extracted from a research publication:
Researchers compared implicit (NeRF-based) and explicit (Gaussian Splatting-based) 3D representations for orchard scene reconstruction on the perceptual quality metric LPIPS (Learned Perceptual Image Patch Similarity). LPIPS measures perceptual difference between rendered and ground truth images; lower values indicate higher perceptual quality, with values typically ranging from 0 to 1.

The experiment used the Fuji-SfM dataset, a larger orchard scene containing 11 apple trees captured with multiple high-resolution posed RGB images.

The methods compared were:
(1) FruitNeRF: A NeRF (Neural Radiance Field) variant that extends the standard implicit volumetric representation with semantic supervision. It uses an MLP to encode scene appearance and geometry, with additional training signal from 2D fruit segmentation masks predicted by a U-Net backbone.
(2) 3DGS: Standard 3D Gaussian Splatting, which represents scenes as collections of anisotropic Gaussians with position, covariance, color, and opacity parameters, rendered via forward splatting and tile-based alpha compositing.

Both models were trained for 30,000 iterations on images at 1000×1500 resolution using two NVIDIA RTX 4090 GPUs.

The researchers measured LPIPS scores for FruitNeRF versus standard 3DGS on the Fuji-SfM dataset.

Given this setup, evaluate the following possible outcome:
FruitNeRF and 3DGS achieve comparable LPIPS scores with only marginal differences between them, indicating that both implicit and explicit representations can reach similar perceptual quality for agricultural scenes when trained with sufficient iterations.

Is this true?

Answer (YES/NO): YES